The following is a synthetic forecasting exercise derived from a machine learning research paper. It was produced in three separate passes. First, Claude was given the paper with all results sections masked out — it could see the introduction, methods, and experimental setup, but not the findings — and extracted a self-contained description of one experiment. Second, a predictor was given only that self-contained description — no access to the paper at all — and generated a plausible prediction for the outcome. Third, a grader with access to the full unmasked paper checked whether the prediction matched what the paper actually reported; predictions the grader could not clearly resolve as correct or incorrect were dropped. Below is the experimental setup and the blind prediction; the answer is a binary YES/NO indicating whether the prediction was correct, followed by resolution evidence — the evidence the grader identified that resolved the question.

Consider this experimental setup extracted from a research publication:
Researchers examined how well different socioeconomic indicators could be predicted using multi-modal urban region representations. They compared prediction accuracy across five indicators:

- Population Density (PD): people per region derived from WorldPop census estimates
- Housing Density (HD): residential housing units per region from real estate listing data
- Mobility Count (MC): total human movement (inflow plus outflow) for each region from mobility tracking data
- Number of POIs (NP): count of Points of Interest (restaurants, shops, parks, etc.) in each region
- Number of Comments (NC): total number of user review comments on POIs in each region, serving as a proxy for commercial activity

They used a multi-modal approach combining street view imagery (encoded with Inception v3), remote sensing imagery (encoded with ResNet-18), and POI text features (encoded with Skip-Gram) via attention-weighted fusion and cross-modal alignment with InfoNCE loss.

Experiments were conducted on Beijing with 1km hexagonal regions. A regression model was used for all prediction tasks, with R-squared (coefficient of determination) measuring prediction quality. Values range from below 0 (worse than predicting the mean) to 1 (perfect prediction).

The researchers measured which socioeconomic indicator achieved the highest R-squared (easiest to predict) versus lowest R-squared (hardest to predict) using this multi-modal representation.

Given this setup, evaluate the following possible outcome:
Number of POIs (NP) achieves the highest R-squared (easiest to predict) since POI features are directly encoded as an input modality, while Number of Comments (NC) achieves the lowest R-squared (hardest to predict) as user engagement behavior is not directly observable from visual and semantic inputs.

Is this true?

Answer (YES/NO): NO